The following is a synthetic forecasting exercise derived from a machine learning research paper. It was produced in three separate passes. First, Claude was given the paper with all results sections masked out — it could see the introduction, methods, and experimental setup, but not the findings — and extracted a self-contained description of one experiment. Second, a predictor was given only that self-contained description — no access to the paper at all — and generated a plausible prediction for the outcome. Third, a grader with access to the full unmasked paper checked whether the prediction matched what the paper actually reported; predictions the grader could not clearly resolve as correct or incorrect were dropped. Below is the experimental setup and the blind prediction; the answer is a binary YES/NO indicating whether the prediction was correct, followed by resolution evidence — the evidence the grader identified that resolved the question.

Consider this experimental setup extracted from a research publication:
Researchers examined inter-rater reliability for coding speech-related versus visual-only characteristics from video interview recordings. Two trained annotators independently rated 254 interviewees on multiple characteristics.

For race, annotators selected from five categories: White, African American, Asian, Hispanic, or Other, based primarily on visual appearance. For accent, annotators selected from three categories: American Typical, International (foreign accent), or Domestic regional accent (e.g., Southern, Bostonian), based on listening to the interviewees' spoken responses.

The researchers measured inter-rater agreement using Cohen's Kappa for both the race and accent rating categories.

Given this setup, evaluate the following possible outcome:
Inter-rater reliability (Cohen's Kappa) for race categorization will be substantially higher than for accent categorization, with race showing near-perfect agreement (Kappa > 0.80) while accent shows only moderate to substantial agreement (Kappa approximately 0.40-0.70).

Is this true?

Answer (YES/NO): NO